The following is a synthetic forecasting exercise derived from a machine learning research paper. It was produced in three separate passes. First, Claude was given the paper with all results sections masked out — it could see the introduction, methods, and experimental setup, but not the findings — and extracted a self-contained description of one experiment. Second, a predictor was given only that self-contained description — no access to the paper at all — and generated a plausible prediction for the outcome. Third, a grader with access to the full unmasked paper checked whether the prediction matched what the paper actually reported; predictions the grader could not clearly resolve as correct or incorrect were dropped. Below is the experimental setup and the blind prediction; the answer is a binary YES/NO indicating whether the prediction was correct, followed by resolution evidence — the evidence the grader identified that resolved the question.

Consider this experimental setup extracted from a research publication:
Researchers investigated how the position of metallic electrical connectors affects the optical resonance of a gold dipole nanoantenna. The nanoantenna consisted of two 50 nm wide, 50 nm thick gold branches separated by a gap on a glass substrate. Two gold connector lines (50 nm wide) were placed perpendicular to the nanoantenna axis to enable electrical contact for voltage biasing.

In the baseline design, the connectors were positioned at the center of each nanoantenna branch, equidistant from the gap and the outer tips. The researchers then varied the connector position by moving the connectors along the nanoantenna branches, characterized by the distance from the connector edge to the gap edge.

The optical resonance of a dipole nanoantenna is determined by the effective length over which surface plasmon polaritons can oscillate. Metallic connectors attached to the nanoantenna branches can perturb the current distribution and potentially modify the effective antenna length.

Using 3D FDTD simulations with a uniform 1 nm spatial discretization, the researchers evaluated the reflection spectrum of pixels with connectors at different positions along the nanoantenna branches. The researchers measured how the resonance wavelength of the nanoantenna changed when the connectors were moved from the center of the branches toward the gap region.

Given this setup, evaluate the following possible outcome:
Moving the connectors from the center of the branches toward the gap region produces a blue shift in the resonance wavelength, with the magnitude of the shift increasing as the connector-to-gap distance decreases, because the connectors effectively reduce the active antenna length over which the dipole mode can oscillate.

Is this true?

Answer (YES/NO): YES